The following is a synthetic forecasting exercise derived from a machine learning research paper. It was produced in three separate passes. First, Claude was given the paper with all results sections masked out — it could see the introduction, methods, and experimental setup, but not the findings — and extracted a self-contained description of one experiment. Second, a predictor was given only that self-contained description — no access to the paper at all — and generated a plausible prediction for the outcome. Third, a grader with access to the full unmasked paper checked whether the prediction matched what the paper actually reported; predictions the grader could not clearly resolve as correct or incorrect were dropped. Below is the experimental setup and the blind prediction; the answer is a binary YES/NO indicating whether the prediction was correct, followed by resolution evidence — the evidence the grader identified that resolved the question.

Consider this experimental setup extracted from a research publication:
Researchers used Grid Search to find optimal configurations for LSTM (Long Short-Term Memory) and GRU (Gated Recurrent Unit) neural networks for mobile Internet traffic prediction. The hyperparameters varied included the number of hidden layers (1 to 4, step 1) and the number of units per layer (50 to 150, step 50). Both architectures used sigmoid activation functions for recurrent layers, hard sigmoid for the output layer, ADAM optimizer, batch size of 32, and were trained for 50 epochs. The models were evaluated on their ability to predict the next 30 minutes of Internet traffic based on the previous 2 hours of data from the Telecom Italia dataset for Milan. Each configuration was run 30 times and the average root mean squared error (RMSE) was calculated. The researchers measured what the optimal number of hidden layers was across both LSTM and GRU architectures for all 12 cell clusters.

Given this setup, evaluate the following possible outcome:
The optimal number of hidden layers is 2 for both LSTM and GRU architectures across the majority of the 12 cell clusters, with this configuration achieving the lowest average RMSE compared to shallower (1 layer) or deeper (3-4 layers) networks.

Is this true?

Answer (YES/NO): NO